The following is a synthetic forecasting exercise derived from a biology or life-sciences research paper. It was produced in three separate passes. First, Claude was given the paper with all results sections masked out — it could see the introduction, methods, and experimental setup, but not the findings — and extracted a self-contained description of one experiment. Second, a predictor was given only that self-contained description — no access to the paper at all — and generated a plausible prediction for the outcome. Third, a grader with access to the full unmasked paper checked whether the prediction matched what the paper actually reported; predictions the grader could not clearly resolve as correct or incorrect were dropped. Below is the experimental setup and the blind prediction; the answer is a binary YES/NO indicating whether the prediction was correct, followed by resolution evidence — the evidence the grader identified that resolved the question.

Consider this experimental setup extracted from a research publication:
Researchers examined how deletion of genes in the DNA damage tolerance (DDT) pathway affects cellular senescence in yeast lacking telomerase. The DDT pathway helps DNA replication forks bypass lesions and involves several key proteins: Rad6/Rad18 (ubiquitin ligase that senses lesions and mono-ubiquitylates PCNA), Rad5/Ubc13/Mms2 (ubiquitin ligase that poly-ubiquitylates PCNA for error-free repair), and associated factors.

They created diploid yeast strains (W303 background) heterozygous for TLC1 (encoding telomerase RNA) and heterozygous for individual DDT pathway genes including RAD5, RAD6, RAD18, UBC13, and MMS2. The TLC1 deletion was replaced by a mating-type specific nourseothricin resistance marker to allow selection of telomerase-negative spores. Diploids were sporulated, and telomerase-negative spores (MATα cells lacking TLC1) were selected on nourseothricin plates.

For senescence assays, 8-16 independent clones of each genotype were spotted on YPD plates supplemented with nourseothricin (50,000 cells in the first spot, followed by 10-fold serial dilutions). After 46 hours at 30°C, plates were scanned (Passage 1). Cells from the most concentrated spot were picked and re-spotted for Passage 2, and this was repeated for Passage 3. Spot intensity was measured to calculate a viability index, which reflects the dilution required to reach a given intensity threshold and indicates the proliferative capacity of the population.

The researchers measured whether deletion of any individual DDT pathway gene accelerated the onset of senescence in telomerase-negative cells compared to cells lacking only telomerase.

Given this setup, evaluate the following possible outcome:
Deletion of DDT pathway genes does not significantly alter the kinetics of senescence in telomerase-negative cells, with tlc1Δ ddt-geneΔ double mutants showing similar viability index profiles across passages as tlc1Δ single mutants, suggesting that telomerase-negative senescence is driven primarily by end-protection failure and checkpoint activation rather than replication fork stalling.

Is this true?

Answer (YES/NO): NO